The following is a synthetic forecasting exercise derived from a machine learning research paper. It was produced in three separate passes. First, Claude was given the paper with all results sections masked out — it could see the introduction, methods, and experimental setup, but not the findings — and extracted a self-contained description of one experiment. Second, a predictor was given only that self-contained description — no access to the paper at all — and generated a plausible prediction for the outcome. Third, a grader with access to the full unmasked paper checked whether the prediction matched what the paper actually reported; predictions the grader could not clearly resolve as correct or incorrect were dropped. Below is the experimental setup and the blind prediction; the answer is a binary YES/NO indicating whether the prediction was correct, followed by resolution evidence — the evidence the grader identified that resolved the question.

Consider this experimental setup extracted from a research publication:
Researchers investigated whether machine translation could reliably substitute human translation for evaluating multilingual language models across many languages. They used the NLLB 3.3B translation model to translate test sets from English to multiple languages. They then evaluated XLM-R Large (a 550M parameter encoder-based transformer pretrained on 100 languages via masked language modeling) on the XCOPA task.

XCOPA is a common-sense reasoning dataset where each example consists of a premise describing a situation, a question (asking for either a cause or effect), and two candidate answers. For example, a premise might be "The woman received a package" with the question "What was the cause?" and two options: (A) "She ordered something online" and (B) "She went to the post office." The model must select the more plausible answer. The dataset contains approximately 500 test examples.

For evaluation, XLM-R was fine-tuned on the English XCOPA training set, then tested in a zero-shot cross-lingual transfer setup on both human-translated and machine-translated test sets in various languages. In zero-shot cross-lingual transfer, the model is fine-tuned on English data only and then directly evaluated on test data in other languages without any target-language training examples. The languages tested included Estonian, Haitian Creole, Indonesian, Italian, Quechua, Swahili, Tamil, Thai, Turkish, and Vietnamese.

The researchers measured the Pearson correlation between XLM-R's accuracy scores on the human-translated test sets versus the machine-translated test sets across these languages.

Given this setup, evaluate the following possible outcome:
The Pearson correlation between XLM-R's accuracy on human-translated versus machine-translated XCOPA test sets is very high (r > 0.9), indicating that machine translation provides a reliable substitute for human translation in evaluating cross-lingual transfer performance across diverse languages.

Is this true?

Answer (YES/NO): YES